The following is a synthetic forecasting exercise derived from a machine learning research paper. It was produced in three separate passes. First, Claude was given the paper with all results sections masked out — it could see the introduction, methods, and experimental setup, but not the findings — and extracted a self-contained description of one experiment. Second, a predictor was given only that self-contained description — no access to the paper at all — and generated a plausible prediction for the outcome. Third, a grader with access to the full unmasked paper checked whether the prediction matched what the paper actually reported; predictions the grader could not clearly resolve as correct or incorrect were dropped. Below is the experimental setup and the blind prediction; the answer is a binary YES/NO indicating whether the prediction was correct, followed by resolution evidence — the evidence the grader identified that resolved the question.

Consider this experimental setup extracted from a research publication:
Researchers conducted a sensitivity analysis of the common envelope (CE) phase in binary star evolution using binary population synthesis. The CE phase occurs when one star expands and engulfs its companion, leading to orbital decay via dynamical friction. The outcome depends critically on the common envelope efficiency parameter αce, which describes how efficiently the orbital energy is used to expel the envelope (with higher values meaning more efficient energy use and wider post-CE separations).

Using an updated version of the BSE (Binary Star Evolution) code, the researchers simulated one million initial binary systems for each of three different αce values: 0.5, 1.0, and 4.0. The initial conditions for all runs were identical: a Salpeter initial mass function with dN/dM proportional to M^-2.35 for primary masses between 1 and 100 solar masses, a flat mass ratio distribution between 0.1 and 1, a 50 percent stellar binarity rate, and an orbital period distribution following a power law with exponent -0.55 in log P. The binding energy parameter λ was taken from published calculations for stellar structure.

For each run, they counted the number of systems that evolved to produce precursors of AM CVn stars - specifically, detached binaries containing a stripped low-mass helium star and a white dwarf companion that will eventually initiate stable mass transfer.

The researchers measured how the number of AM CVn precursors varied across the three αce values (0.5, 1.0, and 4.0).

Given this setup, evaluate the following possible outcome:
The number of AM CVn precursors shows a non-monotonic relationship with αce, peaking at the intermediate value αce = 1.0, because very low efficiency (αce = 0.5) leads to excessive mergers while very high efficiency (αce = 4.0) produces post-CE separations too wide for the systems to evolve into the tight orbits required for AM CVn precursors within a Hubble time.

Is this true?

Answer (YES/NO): NO